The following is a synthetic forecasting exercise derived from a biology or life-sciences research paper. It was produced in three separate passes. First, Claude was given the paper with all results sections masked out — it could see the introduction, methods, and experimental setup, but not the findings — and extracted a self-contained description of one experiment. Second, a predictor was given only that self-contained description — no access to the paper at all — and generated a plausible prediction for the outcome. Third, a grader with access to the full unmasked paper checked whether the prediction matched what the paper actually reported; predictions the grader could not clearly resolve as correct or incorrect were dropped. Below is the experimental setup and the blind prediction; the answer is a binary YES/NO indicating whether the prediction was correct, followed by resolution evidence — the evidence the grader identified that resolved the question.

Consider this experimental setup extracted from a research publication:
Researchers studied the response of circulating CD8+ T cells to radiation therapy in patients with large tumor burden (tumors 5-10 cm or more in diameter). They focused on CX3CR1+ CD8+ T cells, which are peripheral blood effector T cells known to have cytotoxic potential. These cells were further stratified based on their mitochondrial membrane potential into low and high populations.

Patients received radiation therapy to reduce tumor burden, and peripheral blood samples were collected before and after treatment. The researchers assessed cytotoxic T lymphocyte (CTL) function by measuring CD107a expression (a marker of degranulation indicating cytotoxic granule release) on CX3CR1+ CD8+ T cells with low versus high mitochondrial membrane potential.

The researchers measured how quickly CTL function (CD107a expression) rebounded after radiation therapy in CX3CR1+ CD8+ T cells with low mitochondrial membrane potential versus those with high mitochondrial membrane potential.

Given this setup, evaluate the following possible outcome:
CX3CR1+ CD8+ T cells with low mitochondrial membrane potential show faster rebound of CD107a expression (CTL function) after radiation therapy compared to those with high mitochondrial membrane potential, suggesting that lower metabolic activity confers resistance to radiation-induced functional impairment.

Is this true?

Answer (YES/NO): YES